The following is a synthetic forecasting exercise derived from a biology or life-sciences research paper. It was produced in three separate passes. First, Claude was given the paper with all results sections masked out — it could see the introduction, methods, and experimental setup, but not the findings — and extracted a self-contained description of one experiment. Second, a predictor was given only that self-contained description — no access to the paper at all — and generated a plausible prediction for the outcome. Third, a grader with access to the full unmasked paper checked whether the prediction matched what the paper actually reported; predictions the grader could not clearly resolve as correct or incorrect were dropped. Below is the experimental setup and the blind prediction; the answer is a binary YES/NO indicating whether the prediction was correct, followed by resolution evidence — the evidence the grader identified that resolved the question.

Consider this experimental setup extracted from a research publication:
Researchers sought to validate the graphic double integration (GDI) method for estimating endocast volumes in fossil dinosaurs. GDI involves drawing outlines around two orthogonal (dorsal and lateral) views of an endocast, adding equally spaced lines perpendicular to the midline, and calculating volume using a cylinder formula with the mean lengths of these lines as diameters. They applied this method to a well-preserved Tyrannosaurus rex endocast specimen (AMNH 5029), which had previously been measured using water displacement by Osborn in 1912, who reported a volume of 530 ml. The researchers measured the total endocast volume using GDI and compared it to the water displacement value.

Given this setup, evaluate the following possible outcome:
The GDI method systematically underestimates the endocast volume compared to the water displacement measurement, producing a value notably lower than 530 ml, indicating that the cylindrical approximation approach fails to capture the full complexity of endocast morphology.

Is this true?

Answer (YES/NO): NO